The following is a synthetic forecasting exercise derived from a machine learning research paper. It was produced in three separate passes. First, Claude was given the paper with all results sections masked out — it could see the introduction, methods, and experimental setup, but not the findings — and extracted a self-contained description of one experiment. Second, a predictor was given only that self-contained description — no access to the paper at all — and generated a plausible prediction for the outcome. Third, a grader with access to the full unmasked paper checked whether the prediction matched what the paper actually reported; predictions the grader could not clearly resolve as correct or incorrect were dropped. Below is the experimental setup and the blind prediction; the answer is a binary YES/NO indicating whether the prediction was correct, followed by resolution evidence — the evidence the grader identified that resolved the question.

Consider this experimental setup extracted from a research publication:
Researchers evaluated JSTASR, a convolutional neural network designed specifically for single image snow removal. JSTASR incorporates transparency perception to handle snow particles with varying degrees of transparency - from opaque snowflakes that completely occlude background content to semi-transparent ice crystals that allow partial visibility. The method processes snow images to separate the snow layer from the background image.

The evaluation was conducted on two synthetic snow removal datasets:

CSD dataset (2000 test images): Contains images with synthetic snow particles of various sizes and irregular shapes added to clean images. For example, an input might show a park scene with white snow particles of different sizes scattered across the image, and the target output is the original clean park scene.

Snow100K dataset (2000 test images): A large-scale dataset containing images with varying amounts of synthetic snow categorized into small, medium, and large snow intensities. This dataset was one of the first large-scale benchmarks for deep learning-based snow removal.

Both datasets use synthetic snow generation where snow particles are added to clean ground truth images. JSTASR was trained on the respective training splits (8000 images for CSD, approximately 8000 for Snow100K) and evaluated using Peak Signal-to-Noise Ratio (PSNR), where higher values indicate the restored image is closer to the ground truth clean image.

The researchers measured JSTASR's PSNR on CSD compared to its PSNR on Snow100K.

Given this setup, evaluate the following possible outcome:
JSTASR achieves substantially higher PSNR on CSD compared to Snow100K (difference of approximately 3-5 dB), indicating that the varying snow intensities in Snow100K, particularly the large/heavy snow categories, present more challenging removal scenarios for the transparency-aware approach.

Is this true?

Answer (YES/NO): YES